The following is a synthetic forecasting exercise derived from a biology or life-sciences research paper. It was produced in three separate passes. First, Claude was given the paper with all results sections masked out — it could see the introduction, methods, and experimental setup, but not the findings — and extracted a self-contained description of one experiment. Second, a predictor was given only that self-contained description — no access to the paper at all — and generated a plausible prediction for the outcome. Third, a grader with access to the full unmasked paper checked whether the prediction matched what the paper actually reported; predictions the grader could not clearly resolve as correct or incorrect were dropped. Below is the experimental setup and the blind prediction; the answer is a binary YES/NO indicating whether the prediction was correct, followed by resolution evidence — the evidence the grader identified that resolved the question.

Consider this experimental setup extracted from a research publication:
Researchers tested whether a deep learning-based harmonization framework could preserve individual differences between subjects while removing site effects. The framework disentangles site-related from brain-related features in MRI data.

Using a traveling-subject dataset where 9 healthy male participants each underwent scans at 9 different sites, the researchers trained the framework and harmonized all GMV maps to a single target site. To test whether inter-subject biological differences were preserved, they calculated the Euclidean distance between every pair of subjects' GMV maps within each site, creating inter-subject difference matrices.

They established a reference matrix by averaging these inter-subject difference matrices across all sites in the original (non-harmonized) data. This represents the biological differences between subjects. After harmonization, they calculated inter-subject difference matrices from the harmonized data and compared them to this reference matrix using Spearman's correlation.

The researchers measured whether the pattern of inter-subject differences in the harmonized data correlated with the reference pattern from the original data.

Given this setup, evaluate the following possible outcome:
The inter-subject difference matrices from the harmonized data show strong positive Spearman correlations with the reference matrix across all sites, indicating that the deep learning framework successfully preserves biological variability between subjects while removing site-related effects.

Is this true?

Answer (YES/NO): YES